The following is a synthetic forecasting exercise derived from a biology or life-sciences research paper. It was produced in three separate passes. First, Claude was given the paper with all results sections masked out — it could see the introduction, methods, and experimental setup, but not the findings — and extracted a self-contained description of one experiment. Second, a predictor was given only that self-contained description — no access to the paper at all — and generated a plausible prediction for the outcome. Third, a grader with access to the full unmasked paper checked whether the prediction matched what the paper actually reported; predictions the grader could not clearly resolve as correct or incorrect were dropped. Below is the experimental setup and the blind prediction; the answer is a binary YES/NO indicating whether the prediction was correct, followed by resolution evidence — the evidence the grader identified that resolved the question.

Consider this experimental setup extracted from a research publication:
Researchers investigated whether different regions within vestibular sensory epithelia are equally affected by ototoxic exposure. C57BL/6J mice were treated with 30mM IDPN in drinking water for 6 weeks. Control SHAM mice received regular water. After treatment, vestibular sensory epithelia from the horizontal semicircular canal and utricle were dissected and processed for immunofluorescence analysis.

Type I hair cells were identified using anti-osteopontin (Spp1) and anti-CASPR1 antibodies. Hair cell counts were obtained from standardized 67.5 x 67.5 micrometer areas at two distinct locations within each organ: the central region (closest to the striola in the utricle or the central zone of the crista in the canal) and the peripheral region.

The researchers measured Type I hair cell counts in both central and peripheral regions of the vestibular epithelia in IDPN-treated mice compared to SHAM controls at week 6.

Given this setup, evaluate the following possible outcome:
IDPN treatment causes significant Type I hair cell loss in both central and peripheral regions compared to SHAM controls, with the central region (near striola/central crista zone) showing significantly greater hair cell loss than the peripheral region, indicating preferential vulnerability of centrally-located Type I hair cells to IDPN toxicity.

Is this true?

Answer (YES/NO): NO